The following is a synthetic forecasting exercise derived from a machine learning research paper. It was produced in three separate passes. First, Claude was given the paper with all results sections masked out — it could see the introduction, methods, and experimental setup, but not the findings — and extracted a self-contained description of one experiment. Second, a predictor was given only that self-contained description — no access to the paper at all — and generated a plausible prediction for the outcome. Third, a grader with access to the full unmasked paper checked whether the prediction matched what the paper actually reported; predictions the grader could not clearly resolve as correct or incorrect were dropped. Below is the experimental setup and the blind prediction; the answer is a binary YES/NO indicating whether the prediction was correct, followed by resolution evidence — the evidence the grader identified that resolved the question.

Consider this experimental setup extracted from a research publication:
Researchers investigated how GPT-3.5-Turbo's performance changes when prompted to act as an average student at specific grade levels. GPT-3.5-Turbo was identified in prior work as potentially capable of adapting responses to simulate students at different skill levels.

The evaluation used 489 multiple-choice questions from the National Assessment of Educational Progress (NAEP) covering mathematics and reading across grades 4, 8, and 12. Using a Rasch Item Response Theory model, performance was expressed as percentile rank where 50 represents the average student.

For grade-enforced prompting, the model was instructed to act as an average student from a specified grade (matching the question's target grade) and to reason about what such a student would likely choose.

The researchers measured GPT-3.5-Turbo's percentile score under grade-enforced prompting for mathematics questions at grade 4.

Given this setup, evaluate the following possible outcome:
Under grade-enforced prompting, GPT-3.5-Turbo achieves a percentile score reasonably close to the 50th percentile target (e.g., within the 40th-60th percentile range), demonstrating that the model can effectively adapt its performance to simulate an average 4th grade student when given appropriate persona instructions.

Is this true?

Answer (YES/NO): YES